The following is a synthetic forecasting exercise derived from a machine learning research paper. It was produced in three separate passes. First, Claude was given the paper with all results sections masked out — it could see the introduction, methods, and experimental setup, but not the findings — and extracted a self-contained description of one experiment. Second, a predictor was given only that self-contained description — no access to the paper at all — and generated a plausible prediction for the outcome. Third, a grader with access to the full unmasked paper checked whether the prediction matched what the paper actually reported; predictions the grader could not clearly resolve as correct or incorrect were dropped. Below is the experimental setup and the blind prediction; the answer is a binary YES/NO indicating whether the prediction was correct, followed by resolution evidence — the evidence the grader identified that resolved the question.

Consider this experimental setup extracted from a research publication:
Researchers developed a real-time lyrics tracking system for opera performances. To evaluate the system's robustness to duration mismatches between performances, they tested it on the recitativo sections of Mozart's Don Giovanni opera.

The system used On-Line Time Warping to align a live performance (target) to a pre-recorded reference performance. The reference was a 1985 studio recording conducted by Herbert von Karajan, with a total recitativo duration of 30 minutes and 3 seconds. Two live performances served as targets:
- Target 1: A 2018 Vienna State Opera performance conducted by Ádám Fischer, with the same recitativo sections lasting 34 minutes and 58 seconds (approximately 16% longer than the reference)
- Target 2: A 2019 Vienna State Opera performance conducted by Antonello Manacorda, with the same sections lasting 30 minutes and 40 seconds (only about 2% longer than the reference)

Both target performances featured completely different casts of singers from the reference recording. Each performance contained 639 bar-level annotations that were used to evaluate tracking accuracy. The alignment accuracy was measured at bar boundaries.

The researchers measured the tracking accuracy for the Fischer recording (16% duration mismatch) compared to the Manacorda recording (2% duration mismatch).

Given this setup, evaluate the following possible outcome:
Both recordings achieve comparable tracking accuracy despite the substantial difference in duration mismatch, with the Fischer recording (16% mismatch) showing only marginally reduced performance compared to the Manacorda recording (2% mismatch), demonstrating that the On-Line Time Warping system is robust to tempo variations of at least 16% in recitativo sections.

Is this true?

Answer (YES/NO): NO